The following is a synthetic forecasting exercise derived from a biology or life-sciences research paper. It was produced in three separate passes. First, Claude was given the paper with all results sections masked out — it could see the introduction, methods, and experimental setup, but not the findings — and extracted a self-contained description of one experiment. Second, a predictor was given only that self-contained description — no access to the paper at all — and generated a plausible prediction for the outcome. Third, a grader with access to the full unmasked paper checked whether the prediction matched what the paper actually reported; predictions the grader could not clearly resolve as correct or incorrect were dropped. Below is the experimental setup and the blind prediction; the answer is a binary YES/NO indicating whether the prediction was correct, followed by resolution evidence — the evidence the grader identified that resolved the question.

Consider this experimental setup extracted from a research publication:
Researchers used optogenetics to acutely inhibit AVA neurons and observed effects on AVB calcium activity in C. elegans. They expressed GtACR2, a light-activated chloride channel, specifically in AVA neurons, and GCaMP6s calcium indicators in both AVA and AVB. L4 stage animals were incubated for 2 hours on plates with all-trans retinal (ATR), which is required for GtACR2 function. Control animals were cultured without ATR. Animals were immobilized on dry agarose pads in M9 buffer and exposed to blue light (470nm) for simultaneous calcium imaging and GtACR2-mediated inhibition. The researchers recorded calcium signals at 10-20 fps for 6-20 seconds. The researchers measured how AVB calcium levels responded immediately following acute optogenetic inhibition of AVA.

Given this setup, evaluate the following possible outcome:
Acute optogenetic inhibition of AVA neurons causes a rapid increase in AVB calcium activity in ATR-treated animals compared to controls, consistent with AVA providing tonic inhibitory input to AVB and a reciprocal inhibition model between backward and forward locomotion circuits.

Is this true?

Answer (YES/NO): NO